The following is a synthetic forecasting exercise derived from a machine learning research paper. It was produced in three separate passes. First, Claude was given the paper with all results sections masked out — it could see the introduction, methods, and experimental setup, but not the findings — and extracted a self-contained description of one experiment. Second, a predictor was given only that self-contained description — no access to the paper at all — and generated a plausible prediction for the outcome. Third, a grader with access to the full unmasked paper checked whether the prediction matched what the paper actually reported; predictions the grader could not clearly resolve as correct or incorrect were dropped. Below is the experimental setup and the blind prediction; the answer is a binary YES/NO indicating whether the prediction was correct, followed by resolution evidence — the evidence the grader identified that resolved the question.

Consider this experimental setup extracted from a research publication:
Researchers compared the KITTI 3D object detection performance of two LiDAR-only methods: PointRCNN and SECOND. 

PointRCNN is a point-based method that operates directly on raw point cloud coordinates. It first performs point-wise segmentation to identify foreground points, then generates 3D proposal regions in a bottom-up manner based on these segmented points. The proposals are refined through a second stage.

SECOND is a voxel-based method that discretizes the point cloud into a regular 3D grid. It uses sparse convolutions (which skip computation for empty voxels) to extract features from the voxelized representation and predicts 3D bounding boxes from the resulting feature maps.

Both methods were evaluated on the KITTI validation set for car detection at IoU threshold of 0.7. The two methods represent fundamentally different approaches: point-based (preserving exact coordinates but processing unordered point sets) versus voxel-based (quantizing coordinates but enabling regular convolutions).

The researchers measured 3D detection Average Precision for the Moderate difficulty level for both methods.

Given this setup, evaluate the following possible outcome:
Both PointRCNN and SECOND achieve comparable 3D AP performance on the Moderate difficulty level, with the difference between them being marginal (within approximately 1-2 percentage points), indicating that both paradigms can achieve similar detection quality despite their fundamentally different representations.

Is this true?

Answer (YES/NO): NO